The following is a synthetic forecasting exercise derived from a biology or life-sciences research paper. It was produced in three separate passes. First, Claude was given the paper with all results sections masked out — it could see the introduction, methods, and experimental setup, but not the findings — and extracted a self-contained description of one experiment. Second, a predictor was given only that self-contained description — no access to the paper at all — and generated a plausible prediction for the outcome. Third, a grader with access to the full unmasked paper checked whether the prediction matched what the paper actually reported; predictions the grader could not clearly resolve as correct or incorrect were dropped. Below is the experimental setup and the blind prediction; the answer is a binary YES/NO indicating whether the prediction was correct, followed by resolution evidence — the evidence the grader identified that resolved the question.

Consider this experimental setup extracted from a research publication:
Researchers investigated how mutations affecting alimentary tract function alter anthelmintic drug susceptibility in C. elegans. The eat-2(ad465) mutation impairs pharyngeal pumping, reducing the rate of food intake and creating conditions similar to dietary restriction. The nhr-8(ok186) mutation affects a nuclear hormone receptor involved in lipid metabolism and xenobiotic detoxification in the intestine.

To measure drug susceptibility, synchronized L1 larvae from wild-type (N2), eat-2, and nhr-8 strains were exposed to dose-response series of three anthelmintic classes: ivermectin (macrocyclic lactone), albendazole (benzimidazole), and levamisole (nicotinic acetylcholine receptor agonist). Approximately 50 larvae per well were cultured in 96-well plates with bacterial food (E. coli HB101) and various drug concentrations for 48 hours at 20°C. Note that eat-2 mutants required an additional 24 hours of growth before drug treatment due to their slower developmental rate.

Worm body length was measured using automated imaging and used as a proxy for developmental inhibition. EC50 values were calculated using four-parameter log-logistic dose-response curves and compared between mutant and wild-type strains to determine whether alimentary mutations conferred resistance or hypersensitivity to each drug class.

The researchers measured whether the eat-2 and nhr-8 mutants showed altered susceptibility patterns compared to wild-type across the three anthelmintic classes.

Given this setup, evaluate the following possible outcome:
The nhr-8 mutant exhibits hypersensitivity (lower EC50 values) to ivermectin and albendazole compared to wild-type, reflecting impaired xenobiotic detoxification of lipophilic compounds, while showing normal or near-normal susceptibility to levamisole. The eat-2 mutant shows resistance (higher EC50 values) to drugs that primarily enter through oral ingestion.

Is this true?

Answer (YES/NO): NO